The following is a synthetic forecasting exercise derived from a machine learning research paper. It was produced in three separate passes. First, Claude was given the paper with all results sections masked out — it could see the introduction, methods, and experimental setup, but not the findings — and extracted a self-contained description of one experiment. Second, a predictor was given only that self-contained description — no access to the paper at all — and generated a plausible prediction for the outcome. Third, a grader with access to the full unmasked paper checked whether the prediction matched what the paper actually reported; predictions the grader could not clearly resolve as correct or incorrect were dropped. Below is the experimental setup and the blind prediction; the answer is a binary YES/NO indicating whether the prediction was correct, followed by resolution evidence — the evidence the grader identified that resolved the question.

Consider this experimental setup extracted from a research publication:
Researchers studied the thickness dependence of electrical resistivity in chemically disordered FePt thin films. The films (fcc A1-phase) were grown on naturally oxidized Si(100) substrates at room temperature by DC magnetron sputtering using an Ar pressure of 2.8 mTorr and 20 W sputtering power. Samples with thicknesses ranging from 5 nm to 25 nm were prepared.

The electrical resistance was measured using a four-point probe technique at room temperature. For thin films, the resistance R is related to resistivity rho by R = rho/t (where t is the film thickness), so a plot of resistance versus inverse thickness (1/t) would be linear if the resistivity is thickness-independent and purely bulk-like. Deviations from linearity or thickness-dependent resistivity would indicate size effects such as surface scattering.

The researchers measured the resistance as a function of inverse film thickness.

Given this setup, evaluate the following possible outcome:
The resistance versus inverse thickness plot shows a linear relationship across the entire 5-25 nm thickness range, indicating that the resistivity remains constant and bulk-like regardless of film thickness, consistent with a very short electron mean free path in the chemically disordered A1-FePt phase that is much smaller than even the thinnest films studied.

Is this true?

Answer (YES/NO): YES